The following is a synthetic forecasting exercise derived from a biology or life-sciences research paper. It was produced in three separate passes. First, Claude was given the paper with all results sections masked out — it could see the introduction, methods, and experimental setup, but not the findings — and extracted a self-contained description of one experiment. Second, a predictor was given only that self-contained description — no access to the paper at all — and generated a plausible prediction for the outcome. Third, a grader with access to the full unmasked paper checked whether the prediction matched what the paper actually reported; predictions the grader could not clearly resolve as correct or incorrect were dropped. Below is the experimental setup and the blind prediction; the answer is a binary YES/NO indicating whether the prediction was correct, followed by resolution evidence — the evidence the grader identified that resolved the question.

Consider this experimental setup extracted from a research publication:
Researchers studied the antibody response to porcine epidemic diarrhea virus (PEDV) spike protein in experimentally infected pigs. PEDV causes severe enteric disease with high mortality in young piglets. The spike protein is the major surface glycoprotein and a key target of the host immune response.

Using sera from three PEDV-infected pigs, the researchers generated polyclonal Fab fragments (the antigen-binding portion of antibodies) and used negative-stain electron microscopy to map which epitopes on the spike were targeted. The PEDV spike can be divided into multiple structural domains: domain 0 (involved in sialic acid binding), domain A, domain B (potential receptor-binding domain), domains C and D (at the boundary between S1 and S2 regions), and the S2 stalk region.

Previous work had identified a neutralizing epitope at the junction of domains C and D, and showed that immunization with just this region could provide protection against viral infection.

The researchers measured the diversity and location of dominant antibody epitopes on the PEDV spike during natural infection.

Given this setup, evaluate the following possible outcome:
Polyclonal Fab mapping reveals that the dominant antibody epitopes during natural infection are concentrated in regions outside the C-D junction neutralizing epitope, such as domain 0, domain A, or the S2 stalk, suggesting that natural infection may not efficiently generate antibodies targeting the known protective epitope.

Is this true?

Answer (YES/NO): NO